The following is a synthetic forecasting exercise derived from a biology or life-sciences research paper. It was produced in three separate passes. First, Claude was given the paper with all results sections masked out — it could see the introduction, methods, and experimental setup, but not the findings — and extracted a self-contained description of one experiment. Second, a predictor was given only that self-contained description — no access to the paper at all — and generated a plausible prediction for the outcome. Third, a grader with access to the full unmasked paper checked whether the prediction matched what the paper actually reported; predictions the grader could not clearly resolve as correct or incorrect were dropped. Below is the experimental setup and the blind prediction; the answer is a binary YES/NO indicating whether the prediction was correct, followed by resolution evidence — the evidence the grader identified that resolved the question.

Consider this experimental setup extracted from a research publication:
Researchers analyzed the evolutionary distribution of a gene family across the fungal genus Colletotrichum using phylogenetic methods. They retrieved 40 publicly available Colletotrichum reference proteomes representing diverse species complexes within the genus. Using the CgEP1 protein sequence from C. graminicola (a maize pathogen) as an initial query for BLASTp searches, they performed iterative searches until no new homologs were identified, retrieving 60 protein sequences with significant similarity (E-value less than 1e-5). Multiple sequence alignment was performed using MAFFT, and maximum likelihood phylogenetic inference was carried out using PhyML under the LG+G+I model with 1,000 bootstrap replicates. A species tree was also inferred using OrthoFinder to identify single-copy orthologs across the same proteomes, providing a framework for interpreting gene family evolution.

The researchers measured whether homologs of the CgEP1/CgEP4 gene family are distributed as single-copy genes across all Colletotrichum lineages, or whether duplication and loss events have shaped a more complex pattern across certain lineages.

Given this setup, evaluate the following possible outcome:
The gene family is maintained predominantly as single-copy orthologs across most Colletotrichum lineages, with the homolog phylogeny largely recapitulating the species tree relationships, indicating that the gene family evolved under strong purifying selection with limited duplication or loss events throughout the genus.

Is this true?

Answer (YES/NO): NO